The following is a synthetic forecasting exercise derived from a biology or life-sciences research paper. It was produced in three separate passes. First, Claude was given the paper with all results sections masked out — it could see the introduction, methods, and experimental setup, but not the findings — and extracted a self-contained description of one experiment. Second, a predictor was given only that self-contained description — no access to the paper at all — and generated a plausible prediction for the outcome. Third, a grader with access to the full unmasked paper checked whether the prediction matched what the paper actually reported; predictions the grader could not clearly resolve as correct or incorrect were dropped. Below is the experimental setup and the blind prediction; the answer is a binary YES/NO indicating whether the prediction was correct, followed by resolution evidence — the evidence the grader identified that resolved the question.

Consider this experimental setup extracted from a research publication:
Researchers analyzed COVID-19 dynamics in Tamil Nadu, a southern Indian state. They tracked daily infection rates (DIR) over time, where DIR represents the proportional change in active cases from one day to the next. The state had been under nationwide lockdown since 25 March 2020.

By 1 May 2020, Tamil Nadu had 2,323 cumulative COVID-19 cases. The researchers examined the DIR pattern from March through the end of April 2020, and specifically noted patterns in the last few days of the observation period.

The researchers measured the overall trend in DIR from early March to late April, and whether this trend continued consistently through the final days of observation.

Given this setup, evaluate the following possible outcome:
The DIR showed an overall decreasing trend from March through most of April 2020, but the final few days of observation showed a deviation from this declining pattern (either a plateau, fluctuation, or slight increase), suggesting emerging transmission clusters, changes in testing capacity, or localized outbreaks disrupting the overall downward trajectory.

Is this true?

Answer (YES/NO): YES